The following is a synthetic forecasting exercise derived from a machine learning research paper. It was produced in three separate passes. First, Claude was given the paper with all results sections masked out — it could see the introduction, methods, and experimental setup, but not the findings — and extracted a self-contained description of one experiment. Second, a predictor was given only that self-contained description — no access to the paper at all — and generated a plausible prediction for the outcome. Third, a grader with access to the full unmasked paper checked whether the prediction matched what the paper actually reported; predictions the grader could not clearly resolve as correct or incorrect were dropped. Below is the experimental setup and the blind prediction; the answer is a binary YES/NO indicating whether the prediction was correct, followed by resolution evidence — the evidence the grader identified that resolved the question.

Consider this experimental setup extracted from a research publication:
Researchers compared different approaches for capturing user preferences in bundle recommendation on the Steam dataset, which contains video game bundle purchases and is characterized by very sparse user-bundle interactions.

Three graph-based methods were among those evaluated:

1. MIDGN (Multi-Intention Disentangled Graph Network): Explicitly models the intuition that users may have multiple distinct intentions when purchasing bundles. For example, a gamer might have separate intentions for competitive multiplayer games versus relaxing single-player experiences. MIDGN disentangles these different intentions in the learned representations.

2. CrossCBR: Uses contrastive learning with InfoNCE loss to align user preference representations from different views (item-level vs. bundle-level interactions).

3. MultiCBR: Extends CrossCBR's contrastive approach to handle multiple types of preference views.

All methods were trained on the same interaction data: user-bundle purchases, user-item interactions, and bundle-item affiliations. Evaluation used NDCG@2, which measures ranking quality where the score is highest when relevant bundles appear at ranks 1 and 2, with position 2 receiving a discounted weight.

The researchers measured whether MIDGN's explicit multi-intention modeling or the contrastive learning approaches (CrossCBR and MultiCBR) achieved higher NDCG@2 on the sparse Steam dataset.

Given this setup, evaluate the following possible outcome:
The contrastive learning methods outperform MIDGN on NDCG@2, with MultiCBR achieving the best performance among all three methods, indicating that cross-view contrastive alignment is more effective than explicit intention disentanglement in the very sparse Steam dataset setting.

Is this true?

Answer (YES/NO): YES